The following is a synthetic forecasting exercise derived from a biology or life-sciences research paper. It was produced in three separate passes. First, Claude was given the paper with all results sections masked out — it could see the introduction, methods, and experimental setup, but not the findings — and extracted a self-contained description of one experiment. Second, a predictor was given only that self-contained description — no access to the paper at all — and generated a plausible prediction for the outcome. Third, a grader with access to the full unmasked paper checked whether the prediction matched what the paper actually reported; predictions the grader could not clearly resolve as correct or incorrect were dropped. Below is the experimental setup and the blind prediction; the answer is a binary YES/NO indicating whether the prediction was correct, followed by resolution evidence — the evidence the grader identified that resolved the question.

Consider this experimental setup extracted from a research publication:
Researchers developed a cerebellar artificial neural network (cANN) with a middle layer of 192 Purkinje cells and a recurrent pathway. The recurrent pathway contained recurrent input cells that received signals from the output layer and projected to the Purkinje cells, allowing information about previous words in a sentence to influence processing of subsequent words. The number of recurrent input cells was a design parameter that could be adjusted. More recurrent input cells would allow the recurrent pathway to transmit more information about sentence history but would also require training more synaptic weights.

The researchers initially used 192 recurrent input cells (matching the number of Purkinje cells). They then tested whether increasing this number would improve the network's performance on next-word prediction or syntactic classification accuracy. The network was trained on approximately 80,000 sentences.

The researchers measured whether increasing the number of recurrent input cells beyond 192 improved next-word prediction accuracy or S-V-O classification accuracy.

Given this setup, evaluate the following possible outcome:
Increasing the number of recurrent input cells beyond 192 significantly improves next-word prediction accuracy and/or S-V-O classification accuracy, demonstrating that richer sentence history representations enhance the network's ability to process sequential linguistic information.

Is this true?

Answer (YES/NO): NO